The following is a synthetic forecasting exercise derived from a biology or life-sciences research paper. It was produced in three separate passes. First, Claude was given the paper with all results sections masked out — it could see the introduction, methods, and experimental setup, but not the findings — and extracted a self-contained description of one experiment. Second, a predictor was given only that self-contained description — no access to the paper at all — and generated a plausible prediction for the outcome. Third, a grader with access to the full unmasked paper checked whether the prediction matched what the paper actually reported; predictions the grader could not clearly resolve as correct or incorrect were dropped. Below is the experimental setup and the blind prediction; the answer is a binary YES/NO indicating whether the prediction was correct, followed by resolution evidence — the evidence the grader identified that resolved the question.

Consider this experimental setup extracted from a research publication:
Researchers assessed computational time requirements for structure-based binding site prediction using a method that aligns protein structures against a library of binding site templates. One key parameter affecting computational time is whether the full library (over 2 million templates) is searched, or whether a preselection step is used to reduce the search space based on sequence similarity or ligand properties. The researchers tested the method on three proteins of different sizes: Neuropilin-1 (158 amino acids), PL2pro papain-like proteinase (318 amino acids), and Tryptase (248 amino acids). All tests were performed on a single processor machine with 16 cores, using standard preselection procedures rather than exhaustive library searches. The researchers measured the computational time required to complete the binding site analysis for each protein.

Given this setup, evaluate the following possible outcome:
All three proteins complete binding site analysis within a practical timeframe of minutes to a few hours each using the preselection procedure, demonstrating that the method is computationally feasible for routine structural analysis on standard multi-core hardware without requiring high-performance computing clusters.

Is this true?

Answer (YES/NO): YES